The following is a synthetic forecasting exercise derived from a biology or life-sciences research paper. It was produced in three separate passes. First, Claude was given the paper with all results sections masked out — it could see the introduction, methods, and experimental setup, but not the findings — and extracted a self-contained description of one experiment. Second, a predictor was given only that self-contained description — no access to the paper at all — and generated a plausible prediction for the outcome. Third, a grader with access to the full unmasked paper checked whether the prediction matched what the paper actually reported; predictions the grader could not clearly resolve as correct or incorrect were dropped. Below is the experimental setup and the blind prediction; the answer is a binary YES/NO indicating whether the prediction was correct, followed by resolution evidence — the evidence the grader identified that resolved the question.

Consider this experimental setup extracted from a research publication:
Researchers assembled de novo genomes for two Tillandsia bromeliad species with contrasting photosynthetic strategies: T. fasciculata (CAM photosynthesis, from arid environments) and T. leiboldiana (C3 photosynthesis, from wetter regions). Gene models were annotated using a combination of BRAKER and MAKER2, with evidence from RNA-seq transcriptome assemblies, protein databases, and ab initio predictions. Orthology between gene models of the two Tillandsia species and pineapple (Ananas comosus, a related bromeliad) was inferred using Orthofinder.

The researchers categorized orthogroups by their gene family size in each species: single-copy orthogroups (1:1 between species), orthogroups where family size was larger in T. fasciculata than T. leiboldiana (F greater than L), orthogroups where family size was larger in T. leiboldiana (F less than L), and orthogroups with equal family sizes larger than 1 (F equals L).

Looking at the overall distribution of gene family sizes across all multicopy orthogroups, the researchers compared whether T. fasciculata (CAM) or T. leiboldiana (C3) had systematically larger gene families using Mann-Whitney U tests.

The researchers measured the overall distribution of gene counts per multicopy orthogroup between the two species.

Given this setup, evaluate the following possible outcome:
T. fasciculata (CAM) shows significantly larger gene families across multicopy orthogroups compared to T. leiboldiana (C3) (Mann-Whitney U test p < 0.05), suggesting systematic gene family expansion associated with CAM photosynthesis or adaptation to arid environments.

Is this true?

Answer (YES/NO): YES